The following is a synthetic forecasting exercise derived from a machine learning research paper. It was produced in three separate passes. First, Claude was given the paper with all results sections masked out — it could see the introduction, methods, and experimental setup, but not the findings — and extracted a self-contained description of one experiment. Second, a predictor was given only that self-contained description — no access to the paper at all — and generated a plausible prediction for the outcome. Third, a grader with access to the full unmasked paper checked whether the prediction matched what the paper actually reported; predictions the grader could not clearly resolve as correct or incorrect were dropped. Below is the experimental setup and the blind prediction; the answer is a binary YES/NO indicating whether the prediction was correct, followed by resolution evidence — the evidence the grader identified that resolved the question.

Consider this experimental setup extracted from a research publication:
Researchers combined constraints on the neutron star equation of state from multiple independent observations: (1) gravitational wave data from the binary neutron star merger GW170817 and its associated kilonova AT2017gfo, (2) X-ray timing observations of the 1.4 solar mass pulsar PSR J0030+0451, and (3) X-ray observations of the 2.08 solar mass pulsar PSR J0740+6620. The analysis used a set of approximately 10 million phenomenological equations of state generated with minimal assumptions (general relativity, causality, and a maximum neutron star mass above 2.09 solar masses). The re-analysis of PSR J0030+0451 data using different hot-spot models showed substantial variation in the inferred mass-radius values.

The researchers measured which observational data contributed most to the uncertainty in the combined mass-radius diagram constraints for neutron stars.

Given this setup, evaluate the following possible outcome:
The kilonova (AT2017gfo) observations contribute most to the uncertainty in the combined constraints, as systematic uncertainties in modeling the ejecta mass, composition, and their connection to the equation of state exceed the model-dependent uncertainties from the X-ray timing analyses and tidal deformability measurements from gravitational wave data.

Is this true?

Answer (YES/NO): NO